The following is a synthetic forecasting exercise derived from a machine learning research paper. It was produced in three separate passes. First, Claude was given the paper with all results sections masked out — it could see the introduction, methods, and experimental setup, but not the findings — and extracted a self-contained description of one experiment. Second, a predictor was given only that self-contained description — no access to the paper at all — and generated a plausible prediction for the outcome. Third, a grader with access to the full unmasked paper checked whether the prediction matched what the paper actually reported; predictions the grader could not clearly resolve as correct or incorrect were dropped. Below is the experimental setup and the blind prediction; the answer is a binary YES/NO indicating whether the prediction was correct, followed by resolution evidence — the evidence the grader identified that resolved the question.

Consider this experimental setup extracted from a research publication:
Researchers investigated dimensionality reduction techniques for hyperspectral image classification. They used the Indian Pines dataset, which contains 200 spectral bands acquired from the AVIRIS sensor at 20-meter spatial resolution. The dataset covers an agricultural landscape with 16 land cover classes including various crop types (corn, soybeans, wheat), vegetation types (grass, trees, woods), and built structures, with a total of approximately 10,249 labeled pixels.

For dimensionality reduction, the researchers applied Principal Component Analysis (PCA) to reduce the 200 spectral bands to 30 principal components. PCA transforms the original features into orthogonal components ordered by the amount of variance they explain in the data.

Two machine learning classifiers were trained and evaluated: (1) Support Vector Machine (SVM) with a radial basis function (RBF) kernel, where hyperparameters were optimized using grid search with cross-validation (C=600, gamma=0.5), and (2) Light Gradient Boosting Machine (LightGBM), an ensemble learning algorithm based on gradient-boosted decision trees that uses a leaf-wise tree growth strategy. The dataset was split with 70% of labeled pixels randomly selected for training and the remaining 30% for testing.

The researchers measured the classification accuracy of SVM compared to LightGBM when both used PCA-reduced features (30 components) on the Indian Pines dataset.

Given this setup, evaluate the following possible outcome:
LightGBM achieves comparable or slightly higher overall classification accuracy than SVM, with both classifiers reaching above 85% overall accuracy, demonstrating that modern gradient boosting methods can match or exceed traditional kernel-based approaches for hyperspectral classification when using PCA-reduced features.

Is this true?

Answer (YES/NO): NO